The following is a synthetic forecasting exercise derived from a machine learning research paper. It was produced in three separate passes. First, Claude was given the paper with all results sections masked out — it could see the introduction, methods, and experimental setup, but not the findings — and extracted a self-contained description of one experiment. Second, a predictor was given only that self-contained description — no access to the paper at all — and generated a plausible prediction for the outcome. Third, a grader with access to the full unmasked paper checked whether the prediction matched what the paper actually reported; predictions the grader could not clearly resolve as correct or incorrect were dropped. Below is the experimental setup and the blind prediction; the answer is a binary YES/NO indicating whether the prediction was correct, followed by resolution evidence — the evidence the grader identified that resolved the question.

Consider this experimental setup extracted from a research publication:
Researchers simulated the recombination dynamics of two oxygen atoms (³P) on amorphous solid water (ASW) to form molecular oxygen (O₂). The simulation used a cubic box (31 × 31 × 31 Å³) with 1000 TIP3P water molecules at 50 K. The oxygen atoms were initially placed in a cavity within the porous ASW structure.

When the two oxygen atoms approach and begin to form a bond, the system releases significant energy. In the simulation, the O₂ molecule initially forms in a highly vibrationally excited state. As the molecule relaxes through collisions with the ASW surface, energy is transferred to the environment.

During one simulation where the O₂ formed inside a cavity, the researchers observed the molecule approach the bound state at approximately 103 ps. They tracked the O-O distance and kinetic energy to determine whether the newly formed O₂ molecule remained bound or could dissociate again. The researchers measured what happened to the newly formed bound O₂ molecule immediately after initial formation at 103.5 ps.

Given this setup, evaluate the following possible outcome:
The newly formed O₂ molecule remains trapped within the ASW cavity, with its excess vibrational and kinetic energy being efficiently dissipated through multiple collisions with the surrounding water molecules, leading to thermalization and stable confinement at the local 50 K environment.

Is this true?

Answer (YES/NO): NO